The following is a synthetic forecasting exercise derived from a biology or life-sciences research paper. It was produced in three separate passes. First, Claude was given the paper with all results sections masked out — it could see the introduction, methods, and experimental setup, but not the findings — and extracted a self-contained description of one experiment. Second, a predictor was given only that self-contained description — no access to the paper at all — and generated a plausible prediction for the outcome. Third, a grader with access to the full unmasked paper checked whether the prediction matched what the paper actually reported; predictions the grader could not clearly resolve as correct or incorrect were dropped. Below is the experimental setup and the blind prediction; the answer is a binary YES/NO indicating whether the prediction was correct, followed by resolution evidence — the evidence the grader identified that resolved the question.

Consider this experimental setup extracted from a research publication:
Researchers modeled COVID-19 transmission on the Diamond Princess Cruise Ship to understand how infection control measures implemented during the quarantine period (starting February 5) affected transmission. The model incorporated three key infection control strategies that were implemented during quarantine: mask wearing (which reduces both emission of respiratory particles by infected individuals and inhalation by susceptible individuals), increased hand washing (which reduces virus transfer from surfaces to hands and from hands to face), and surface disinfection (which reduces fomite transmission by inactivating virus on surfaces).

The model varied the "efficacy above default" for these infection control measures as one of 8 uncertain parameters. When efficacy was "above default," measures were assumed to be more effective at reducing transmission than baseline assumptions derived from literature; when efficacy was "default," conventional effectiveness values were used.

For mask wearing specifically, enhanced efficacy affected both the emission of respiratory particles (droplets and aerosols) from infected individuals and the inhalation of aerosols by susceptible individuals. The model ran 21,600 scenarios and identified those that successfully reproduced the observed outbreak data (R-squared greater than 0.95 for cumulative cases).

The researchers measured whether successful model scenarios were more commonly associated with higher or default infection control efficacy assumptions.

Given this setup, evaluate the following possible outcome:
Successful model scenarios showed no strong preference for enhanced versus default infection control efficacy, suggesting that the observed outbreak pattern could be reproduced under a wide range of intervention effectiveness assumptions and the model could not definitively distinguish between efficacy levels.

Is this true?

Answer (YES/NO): YES